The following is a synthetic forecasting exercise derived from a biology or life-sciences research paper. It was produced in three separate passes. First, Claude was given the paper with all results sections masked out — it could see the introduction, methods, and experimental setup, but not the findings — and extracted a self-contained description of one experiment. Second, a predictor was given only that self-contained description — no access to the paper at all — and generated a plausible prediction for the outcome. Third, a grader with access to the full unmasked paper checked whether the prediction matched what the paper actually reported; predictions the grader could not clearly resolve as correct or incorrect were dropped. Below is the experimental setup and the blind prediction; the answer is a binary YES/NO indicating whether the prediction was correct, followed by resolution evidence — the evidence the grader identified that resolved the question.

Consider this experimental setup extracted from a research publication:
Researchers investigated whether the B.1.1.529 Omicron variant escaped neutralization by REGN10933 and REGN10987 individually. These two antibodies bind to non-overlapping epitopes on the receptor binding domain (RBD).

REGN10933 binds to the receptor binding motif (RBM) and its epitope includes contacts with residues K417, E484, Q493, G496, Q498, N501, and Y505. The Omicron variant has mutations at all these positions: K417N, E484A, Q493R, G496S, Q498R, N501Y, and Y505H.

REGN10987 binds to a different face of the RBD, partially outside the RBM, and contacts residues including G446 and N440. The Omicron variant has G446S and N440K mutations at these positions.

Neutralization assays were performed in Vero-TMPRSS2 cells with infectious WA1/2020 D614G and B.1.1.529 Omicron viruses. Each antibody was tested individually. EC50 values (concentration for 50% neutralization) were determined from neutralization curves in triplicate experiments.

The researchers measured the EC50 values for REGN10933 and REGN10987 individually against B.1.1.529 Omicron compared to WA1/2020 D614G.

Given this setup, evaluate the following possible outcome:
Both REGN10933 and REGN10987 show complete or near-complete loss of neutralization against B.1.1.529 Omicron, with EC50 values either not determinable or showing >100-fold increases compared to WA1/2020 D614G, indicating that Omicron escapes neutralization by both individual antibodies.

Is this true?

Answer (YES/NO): YES